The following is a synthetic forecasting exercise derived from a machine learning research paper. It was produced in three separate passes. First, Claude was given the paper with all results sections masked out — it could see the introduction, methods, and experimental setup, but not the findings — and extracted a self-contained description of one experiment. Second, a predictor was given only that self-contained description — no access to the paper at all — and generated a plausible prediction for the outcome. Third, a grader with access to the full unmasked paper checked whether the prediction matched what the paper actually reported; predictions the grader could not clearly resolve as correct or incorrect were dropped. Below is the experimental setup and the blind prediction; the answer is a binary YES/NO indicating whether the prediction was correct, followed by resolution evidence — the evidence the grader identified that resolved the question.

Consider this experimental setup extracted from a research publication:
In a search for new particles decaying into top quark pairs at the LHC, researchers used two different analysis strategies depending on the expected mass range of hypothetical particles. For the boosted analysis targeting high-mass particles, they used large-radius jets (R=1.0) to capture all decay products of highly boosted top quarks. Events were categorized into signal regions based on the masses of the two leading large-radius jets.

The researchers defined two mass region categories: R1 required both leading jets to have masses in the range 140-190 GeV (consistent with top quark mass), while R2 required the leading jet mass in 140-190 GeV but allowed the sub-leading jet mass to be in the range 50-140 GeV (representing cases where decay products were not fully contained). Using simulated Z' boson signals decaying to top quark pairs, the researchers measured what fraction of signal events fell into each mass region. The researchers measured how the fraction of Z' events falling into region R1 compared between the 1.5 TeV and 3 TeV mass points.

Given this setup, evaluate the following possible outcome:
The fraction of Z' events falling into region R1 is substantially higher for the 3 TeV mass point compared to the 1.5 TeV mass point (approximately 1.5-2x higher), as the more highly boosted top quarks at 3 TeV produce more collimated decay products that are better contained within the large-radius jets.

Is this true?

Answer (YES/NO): NO